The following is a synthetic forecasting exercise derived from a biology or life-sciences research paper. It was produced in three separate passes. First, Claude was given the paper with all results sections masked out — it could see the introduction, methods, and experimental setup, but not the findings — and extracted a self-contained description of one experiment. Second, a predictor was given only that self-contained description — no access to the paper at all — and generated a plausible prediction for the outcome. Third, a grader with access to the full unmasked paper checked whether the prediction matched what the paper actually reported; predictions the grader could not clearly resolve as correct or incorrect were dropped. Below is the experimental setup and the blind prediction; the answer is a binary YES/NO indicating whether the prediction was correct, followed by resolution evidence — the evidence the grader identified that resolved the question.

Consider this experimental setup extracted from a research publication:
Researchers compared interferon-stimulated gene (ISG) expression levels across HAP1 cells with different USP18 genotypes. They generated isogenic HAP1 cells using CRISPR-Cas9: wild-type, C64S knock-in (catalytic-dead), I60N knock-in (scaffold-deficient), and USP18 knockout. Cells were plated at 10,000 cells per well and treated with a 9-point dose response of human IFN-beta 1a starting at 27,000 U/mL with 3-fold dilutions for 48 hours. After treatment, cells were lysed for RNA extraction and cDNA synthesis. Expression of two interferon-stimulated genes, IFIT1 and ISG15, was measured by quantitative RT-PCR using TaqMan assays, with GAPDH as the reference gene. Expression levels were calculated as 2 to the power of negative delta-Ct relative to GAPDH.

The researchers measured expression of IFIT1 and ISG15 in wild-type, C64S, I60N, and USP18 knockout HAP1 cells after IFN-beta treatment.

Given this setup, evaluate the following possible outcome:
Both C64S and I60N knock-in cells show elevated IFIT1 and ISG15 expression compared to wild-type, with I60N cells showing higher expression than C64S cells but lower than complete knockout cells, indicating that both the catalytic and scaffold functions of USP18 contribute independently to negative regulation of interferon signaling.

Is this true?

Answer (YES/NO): NO